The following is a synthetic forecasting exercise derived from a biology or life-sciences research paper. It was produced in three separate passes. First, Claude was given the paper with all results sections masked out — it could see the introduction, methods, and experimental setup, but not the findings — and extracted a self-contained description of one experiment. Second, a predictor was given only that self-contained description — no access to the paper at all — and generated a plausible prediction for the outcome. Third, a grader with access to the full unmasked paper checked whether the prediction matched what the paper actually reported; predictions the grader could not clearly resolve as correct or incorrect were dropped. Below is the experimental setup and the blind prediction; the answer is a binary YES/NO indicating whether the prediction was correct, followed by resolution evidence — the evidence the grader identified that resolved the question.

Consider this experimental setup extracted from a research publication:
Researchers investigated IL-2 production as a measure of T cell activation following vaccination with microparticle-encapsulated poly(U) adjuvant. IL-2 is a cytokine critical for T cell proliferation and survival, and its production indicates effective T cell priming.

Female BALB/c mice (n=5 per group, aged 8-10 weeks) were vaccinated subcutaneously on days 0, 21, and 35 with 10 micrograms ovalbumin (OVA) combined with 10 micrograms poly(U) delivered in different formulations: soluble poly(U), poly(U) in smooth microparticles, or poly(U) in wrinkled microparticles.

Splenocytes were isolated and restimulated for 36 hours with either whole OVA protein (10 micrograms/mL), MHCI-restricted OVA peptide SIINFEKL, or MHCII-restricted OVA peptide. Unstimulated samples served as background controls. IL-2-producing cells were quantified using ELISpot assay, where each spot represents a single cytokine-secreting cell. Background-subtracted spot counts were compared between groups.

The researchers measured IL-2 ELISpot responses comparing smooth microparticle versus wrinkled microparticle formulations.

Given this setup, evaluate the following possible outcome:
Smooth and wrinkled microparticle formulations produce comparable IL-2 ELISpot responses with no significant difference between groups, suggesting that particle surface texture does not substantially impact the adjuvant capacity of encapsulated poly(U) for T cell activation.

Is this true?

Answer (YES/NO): NO